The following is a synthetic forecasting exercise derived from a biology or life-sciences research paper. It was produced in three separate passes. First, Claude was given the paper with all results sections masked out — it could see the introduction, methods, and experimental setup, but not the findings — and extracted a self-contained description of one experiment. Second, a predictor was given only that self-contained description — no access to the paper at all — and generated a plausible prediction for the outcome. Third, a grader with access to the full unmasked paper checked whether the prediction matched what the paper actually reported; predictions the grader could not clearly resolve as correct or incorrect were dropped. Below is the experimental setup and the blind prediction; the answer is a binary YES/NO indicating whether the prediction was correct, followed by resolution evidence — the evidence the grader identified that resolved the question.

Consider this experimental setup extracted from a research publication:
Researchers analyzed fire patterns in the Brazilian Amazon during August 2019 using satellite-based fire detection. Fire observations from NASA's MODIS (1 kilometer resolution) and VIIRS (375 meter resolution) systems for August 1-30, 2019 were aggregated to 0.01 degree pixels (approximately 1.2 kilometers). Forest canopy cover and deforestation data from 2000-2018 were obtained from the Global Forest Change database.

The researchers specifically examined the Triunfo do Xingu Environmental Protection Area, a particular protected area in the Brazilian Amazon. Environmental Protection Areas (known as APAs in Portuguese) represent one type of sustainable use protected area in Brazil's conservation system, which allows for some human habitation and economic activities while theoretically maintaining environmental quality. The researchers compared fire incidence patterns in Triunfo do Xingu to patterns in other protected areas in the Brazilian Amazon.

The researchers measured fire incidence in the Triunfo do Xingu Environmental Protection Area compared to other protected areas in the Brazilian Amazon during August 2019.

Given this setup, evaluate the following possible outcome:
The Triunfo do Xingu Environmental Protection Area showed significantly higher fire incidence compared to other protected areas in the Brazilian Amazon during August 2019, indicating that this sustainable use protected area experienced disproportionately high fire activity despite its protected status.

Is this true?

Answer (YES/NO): YES